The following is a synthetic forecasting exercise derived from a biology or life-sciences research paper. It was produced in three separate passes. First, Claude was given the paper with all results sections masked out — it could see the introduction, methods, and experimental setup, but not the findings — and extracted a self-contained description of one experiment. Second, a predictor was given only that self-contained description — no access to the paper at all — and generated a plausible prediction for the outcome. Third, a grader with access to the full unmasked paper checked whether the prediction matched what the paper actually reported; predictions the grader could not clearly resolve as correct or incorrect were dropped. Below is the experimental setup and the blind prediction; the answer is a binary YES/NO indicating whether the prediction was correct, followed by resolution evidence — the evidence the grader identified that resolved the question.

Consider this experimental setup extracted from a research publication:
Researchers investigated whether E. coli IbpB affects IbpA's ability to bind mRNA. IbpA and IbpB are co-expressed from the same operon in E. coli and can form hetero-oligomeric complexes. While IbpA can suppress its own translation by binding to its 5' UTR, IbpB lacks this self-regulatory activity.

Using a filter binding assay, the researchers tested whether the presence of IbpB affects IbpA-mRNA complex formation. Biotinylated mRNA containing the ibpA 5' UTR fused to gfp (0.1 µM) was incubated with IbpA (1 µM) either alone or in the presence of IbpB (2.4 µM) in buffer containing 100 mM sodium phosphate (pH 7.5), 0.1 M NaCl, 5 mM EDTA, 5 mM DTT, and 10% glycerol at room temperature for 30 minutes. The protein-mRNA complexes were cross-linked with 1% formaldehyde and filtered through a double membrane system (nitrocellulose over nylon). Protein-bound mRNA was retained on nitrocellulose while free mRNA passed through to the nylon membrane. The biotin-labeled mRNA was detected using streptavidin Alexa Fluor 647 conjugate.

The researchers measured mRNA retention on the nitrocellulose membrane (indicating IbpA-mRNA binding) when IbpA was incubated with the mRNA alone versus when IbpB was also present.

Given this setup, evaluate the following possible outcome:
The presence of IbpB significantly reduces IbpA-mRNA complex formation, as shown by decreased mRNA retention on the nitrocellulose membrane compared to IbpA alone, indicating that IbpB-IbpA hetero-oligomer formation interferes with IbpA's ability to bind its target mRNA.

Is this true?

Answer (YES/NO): NO